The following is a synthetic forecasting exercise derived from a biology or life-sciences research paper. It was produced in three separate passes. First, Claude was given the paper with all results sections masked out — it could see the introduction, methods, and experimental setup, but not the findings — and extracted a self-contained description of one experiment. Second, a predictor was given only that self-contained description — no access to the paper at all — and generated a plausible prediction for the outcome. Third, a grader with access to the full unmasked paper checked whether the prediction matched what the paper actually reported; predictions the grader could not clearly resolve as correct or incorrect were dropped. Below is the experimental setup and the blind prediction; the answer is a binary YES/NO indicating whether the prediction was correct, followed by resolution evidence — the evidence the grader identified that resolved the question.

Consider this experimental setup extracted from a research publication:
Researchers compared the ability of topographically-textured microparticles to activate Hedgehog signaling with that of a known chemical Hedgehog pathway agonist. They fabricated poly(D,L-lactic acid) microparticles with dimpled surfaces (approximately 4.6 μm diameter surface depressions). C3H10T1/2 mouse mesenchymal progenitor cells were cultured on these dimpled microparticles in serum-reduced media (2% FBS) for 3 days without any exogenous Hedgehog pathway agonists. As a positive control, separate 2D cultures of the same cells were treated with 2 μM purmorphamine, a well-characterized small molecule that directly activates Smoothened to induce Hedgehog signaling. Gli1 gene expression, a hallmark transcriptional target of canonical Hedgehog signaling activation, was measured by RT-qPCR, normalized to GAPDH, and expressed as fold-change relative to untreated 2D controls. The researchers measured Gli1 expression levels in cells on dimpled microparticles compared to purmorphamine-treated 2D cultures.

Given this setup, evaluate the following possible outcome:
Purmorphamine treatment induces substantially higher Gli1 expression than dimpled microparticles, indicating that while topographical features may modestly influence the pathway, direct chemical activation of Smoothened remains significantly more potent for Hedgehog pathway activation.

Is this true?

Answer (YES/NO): NO